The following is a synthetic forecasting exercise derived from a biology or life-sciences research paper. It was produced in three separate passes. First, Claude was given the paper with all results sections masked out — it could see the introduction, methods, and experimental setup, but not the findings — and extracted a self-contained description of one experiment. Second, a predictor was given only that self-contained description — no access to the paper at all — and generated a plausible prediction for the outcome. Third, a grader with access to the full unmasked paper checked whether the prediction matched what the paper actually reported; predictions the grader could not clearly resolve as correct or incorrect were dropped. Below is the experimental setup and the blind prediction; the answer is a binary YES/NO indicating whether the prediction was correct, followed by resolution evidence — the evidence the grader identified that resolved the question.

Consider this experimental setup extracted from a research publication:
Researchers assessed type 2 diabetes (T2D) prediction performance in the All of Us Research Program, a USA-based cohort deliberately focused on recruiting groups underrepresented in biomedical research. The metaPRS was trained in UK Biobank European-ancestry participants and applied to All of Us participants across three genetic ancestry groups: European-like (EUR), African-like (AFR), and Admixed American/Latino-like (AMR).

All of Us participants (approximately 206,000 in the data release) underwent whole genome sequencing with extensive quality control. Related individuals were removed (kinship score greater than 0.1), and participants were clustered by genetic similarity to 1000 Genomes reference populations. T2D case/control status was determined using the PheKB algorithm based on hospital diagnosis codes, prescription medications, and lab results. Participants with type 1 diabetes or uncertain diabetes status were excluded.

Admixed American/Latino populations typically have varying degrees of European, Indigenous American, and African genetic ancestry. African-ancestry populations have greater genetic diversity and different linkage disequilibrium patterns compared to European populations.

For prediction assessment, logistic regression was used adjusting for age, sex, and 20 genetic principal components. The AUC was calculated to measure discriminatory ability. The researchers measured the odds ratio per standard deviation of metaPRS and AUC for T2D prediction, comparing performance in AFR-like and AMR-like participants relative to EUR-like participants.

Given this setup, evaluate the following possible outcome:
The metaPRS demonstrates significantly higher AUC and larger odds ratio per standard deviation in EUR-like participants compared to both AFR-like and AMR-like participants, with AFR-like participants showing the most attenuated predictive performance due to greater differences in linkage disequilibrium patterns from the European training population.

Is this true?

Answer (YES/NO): YES